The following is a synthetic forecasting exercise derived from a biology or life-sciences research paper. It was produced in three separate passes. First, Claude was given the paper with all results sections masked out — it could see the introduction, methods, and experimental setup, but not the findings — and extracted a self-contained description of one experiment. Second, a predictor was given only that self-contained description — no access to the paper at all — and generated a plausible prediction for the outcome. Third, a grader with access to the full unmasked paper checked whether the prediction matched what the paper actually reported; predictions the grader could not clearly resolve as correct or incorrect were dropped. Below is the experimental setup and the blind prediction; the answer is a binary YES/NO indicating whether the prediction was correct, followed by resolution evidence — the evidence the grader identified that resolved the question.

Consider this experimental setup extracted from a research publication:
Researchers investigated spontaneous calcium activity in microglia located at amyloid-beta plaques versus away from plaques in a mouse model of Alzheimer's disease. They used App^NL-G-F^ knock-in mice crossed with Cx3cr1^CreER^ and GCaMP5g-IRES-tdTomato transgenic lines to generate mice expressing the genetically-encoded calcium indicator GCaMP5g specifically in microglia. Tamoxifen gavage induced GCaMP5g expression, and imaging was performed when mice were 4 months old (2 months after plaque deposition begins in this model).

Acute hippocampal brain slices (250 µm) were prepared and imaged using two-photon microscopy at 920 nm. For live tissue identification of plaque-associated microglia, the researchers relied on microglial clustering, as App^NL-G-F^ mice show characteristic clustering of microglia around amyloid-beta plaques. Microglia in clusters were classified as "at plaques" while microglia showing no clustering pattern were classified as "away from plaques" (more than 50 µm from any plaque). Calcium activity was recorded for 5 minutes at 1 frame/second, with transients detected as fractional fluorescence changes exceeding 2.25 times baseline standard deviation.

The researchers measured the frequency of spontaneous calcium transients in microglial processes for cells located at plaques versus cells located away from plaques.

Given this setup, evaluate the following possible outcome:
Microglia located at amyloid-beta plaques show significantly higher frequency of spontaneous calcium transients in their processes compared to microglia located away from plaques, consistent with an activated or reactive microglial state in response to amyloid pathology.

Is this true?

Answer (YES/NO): NO